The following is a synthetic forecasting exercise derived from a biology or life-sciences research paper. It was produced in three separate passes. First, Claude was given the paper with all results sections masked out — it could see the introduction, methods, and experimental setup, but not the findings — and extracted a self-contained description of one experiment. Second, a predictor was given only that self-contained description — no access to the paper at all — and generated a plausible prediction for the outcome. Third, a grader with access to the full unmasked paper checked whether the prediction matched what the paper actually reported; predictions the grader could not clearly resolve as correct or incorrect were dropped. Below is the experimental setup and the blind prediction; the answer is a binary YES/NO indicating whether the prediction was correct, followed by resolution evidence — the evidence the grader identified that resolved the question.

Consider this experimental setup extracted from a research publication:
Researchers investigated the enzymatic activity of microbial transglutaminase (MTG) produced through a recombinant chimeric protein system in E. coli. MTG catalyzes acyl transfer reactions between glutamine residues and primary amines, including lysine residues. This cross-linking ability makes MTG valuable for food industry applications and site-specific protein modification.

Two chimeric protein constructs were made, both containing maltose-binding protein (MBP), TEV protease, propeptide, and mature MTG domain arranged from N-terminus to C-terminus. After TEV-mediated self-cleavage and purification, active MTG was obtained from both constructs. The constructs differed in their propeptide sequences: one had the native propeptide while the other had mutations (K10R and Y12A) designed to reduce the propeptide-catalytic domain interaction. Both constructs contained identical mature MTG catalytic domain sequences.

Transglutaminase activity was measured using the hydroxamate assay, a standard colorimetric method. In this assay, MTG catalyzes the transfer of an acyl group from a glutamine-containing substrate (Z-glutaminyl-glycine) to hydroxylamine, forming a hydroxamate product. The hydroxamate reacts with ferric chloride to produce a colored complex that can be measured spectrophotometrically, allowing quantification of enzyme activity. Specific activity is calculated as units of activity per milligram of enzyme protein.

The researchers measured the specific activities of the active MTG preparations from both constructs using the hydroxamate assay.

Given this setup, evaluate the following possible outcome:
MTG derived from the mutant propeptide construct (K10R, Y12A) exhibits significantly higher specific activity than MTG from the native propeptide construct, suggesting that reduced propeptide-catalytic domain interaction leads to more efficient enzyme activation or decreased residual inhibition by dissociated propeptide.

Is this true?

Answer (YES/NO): YES